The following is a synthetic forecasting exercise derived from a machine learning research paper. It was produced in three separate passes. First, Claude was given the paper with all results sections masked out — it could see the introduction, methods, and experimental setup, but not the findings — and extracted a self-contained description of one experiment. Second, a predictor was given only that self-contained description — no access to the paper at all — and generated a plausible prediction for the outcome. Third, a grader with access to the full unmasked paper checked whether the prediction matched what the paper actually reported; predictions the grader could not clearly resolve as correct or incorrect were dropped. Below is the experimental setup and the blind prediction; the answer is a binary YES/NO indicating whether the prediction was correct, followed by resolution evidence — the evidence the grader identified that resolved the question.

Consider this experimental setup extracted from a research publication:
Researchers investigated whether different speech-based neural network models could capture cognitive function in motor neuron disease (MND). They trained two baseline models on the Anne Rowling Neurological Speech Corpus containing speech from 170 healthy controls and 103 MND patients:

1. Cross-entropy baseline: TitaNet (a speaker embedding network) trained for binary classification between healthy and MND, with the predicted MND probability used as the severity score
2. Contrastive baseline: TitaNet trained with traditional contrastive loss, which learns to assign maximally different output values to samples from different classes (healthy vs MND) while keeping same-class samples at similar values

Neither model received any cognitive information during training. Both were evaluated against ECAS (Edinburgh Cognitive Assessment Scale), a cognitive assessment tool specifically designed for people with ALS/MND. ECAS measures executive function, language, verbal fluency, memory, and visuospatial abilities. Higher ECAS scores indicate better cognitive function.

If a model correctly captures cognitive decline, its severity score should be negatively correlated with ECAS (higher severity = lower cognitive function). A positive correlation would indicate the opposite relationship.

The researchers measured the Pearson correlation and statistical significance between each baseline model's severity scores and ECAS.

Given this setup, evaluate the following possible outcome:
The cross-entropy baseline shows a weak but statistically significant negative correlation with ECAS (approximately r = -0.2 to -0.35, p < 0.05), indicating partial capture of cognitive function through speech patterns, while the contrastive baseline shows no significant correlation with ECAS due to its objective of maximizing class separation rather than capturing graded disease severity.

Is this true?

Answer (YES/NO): NO